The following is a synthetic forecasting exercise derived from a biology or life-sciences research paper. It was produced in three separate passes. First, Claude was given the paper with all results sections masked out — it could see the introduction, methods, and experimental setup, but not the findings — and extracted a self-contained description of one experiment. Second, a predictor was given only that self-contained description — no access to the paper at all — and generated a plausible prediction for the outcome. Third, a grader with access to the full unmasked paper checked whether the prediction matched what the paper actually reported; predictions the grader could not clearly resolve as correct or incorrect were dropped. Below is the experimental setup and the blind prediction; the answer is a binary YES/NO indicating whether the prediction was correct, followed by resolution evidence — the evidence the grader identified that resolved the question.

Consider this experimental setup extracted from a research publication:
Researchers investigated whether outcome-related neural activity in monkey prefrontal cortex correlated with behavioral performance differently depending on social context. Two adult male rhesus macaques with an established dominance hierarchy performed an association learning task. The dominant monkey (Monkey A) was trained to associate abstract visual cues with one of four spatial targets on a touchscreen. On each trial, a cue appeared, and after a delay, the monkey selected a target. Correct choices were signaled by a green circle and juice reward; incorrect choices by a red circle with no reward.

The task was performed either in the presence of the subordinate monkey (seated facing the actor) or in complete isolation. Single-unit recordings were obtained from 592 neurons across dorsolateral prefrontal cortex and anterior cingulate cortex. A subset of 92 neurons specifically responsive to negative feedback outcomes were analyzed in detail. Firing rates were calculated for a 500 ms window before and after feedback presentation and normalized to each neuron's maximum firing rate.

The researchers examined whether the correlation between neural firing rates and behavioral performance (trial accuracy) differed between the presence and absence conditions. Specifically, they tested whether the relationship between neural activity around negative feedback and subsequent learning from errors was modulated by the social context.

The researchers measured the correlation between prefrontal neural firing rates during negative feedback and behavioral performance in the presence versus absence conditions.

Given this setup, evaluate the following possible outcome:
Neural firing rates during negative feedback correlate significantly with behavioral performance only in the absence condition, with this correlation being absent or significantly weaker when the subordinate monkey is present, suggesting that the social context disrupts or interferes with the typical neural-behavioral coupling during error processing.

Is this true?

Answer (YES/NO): NO